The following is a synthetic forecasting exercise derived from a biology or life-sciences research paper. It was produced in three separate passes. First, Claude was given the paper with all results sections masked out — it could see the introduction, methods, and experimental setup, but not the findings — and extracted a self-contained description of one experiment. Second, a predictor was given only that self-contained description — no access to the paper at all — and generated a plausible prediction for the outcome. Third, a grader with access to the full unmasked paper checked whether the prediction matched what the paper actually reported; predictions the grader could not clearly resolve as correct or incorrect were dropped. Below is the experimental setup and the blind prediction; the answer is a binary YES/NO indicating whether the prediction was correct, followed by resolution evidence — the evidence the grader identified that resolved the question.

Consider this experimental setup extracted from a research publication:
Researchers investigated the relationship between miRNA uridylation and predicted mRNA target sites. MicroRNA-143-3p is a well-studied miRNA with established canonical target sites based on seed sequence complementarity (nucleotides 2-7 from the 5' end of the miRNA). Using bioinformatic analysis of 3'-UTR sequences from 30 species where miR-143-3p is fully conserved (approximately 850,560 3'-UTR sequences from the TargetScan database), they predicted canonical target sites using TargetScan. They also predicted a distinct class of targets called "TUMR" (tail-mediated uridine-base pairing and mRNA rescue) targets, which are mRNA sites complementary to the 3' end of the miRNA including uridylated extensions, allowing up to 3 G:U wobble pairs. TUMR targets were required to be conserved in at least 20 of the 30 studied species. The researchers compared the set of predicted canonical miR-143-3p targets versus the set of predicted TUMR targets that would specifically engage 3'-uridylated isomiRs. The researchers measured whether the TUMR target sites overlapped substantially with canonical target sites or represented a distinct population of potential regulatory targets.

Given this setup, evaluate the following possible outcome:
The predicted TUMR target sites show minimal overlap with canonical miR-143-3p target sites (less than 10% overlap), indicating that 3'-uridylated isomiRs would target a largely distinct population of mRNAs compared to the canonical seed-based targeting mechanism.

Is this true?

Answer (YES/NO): YES